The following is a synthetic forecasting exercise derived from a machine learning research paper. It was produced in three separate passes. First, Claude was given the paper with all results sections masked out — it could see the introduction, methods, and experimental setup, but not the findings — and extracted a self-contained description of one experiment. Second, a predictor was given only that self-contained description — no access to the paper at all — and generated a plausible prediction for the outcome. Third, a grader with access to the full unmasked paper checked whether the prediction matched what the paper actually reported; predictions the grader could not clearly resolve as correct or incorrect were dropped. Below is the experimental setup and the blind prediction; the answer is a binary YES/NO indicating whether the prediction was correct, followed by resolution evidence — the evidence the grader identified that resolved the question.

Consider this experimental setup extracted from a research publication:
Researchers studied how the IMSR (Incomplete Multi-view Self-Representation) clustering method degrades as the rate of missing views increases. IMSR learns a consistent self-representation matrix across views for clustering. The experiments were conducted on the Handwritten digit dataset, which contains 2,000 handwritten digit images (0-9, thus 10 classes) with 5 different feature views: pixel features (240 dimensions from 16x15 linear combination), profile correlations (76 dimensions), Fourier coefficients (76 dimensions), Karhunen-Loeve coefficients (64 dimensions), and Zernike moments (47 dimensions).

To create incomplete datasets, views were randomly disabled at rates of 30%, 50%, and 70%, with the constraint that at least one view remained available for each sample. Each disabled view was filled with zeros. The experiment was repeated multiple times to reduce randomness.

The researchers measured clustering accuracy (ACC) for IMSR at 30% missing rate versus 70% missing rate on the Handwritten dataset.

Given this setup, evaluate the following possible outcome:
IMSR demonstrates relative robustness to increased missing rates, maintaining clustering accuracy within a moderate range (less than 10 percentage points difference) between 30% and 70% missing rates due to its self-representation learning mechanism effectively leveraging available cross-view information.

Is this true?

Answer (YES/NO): NO